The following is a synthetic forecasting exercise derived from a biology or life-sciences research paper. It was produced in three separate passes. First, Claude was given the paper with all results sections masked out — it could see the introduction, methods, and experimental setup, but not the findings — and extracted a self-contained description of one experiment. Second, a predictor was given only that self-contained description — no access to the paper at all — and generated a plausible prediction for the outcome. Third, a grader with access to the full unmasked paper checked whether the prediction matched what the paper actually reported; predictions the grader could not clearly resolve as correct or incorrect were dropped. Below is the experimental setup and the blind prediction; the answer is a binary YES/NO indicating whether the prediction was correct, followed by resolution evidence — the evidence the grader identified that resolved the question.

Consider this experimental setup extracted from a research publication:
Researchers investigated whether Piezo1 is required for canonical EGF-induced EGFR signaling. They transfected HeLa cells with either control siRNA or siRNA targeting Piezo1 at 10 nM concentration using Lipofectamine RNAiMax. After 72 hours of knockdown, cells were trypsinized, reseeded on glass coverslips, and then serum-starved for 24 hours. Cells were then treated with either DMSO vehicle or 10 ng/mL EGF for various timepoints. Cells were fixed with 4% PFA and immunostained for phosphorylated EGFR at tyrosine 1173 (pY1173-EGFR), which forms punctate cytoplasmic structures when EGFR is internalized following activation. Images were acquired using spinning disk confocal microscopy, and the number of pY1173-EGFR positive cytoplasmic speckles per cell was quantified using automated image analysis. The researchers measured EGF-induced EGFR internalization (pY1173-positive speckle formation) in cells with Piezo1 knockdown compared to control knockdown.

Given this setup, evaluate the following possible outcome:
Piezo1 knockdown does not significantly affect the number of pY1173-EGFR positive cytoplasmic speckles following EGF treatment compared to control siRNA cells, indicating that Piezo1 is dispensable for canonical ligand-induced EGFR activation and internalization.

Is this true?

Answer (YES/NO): YES